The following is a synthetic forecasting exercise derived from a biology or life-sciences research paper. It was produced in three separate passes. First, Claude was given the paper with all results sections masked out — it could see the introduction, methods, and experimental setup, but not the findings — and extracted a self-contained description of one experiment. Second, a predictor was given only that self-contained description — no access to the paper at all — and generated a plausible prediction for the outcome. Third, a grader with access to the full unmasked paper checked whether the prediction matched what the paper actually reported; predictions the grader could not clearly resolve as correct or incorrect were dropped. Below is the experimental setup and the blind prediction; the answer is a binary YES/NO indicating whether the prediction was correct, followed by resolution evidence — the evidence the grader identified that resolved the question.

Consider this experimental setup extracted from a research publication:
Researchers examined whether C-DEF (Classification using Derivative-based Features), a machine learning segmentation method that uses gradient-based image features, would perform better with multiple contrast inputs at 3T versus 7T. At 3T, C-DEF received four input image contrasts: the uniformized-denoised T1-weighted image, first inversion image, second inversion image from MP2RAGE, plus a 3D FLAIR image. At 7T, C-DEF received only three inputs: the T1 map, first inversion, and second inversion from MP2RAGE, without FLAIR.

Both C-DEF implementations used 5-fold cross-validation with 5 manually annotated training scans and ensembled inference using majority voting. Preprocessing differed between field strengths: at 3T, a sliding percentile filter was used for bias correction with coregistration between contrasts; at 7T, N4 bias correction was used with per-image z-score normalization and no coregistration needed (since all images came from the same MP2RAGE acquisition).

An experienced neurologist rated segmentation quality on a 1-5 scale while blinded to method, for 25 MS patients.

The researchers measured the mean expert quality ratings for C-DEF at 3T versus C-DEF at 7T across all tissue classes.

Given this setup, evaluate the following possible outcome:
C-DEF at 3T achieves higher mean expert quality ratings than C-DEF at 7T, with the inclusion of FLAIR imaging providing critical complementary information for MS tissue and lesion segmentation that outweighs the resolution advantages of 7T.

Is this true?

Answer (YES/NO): YES